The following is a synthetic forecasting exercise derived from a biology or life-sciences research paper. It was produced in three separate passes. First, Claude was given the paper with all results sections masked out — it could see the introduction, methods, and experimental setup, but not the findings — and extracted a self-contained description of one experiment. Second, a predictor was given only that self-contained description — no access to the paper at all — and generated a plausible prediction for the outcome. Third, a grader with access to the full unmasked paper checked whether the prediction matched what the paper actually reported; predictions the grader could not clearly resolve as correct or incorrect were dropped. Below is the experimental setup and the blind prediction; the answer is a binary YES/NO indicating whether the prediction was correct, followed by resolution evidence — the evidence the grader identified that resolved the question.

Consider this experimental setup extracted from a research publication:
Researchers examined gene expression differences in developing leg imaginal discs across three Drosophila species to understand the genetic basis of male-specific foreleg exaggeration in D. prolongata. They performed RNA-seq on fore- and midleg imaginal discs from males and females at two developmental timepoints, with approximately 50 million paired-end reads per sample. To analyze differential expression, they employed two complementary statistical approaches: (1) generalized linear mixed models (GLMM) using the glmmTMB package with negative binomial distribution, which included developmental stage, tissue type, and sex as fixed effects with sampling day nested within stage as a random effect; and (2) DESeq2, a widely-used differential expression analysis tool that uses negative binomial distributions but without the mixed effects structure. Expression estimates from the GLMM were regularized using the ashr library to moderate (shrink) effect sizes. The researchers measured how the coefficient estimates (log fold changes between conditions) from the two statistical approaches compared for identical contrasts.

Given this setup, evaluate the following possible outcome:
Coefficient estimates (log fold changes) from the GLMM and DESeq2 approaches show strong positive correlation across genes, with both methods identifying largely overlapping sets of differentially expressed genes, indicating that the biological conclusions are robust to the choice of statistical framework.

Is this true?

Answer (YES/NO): NO